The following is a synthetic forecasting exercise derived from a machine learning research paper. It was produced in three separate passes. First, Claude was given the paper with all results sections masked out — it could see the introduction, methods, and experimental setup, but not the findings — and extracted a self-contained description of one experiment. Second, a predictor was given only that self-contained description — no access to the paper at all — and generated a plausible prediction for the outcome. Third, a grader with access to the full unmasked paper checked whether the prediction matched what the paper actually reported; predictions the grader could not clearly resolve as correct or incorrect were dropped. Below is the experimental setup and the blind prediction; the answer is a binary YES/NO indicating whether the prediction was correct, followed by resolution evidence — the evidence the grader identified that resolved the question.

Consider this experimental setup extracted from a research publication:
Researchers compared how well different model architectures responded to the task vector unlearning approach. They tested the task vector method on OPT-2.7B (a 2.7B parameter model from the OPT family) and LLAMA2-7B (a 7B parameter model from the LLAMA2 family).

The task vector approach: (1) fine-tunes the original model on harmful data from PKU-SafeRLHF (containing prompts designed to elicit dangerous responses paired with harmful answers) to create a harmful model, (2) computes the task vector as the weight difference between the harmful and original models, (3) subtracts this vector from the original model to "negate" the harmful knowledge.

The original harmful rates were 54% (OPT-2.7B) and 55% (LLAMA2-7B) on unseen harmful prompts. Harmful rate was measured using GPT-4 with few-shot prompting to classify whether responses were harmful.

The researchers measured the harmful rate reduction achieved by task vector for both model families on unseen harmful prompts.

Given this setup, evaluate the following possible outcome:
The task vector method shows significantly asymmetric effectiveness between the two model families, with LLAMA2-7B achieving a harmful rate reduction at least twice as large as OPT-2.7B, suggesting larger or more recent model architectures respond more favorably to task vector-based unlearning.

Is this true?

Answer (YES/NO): NO